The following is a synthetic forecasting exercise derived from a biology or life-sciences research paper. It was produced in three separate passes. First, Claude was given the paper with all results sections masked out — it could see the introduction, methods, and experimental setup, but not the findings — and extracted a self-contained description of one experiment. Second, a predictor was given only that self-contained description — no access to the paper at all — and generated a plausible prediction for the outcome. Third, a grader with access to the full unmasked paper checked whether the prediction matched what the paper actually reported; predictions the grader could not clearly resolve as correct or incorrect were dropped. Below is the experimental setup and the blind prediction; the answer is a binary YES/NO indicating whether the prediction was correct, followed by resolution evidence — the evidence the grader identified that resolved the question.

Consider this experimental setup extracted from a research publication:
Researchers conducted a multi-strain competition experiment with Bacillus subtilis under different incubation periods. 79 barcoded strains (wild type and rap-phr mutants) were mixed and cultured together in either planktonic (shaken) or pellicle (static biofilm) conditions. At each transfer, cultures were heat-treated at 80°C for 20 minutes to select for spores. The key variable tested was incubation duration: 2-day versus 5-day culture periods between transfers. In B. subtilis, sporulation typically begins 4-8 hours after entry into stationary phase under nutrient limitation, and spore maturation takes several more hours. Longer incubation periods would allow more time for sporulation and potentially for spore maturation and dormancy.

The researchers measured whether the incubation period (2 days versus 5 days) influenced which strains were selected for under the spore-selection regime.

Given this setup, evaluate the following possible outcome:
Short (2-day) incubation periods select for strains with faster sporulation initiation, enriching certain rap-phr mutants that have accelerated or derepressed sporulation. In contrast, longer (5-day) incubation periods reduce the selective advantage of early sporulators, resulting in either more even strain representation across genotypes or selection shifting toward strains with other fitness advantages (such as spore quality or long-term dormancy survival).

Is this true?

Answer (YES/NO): NO